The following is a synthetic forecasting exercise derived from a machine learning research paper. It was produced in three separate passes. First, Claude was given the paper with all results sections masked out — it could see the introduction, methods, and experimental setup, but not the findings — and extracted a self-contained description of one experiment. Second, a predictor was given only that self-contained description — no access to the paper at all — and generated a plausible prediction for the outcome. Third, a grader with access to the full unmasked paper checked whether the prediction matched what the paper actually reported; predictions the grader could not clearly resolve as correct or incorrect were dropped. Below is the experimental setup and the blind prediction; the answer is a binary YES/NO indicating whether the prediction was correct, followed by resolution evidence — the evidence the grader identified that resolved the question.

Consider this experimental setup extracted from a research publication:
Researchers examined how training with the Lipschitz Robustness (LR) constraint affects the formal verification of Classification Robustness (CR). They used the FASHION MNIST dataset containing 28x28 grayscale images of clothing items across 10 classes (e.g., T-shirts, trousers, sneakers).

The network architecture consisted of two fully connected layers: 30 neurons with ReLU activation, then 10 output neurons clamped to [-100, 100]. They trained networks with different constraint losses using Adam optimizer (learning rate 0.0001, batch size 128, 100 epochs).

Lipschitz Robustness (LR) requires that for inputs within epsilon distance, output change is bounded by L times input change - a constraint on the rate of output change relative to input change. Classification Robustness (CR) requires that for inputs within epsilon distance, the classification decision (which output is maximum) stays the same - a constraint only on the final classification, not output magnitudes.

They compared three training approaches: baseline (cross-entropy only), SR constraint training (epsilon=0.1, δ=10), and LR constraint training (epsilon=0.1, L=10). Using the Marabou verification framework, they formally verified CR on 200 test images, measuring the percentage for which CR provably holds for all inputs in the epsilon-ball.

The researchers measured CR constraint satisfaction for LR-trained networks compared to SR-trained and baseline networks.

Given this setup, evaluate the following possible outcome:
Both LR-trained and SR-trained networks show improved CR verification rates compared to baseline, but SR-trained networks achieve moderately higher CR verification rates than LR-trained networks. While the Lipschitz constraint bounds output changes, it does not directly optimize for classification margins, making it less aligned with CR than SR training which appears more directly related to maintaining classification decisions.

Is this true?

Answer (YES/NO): NO